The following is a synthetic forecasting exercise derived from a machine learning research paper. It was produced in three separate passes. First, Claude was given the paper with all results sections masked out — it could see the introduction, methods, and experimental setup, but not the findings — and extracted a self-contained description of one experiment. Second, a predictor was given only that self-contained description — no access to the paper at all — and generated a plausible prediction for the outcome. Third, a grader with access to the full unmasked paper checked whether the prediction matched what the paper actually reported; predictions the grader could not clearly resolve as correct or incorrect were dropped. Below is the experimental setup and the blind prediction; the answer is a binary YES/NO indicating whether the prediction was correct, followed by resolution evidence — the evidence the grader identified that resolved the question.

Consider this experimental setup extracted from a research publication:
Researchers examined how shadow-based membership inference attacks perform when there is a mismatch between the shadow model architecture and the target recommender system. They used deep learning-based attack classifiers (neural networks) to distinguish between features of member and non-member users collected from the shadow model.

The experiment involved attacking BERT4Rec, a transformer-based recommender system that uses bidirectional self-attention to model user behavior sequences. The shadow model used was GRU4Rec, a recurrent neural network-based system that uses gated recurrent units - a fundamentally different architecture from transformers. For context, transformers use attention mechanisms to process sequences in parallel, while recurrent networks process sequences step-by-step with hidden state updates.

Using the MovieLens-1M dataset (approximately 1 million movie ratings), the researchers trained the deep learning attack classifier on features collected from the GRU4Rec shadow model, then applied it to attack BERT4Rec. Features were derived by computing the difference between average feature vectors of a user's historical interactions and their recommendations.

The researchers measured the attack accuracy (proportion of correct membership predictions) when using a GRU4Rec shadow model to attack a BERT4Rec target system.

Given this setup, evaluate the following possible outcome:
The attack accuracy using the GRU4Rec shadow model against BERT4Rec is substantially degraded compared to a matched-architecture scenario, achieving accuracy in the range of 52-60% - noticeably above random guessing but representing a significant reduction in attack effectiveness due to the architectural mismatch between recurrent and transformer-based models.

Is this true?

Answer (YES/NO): NO